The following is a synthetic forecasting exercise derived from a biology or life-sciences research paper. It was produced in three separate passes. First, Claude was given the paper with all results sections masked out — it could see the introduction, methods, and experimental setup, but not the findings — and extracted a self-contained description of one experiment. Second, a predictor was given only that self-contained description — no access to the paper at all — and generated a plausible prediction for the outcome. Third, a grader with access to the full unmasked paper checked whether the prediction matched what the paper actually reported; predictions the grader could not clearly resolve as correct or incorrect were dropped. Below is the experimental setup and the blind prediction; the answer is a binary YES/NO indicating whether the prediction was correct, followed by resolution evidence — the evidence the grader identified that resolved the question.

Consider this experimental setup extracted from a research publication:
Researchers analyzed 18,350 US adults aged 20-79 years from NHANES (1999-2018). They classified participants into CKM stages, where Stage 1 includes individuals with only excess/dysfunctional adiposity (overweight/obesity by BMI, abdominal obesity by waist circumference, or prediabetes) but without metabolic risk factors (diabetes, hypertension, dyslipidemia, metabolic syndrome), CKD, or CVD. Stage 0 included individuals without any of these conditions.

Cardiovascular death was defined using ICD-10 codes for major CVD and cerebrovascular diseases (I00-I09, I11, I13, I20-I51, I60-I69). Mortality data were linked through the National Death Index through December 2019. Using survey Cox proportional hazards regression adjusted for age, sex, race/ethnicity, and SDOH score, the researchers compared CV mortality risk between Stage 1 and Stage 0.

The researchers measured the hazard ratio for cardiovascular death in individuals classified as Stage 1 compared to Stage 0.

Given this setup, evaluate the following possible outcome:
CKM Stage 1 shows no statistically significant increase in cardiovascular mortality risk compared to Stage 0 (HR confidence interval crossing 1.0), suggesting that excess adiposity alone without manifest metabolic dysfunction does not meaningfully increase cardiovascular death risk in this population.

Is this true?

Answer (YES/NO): YES